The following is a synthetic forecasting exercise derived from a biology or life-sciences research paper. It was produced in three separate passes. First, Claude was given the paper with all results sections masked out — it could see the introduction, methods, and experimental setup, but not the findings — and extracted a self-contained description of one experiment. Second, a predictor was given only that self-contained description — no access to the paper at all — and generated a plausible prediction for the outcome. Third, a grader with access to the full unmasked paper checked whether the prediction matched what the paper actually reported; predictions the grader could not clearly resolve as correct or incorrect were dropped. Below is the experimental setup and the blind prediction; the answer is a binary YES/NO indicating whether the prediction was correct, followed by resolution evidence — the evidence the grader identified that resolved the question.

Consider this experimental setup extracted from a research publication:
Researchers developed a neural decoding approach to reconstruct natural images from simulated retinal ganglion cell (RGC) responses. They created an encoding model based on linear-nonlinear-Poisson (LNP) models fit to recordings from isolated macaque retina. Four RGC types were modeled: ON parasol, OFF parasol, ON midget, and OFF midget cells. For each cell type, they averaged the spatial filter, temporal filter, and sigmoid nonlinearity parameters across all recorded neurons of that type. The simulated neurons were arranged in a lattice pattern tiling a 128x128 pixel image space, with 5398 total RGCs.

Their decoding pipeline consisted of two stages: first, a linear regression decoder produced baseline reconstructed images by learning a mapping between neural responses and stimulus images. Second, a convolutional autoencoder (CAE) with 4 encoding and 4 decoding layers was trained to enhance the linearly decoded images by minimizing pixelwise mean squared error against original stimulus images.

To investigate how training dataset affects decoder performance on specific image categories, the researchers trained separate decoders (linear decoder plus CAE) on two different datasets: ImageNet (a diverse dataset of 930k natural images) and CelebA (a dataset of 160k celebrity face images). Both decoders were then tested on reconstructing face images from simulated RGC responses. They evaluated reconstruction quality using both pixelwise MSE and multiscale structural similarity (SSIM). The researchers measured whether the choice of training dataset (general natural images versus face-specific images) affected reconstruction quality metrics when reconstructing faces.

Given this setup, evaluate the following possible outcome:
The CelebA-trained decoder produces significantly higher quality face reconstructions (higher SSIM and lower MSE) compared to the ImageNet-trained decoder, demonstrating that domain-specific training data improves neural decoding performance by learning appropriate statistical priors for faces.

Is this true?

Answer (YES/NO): NO